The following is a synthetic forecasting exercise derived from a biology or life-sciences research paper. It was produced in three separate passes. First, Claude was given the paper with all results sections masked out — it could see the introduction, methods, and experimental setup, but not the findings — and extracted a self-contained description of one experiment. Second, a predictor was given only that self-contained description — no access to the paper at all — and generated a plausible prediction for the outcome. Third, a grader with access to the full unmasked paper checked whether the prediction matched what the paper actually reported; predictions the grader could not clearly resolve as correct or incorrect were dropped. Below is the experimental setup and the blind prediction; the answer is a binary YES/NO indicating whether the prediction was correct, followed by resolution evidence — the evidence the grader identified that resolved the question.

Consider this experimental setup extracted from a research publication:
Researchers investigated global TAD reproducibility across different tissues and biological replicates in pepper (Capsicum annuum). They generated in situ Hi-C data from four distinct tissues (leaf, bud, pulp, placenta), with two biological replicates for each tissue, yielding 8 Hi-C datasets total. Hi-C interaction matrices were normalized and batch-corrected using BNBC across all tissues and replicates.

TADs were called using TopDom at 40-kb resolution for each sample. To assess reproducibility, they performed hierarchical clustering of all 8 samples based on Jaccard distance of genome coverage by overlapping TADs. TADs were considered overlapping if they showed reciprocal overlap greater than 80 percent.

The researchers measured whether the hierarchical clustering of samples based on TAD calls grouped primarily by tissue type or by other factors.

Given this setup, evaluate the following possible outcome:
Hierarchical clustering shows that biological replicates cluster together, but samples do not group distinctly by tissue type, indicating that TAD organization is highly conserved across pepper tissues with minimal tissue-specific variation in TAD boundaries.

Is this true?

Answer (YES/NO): NO